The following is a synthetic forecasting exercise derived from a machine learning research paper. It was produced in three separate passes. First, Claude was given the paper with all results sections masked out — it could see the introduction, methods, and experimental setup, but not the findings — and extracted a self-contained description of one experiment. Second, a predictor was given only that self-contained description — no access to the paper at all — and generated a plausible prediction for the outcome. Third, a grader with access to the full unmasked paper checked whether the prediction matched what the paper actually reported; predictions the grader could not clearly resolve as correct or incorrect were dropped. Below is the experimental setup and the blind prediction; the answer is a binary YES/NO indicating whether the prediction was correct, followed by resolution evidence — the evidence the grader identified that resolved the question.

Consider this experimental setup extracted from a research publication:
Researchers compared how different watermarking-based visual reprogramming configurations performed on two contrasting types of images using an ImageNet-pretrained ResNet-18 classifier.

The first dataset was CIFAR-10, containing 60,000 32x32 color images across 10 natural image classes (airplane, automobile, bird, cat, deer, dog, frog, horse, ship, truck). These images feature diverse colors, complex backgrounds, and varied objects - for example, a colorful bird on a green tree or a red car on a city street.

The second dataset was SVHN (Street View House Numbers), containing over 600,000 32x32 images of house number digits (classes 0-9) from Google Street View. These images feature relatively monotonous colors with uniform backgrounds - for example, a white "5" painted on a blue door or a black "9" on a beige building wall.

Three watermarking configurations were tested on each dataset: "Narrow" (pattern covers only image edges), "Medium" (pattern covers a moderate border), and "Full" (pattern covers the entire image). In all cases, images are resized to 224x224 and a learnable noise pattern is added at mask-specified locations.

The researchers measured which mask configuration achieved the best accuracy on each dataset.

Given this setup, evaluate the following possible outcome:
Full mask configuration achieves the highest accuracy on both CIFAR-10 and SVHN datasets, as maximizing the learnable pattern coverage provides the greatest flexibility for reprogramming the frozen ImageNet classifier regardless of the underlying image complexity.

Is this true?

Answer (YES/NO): YES